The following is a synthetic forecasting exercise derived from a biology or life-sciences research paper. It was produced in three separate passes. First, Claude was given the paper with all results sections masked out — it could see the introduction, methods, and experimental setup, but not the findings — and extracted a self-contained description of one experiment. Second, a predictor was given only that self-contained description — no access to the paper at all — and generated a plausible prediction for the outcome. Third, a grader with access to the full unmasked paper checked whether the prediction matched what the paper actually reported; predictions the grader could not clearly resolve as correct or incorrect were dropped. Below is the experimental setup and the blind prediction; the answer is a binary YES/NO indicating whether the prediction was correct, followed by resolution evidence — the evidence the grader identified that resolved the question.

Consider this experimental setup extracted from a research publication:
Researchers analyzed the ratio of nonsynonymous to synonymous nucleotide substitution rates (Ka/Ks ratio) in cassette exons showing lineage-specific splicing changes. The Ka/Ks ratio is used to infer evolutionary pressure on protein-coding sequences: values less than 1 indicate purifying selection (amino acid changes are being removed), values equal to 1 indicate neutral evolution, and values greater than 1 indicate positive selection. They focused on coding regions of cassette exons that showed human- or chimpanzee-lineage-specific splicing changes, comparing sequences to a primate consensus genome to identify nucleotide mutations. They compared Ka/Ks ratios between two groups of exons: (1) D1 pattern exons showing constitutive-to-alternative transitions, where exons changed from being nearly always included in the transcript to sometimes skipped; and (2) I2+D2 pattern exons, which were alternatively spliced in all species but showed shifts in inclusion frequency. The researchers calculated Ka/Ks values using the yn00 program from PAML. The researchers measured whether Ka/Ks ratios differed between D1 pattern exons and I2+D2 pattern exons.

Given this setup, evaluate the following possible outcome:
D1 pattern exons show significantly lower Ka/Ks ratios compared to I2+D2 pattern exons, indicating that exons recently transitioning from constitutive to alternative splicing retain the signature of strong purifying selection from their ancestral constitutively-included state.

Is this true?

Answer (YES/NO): YES